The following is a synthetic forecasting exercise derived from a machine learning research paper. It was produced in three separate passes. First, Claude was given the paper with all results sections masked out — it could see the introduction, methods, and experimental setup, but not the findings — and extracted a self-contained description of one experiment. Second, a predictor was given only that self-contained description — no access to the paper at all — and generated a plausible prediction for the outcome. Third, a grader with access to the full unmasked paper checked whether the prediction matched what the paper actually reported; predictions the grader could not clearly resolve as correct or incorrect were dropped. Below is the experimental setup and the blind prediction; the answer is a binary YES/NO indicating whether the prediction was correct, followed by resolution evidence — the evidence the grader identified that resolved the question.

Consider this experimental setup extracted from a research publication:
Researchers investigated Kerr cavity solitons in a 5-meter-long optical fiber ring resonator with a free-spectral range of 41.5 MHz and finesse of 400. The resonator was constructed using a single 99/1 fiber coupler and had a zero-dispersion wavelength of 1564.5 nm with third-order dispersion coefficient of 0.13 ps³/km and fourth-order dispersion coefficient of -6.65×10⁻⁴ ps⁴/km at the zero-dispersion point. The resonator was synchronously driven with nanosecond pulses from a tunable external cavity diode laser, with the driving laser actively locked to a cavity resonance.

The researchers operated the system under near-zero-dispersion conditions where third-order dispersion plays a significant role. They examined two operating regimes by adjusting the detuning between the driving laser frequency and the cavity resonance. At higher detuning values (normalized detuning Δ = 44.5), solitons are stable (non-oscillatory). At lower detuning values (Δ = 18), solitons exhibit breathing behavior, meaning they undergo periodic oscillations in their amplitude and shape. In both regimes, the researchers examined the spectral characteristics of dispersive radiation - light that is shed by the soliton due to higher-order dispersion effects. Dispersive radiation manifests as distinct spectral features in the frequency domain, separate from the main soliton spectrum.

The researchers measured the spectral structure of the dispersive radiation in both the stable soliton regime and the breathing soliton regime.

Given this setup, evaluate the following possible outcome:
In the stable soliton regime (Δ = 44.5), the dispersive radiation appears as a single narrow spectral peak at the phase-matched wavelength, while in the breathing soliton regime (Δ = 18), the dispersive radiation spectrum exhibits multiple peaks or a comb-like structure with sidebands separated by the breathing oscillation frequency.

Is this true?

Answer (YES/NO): NO